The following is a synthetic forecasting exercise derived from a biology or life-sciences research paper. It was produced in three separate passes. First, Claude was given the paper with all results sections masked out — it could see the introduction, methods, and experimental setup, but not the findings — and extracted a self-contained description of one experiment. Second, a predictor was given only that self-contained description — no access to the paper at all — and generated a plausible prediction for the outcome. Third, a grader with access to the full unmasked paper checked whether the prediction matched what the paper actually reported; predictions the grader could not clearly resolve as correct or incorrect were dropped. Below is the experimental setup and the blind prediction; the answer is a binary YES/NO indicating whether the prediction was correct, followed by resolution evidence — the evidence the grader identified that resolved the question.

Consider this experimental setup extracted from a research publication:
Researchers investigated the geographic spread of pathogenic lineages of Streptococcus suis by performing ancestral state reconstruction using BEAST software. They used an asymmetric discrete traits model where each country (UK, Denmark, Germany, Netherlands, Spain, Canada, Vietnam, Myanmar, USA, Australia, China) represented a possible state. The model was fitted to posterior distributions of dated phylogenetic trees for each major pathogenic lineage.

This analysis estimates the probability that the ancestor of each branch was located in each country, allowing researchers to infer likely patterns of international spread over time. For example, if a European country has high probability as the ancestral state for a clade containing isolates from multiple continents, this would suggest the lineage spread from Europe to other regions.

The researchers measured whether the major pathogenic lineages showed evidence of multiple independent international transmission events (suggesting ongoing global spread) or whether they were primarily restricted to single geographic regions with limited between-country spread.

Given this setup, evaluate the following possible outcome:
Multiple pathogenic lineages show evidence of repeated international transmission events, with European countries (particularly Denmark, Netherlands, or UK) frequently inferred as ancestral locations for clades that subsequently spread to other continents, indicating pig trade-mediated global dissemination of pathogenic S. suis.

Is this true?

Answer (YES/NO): YES